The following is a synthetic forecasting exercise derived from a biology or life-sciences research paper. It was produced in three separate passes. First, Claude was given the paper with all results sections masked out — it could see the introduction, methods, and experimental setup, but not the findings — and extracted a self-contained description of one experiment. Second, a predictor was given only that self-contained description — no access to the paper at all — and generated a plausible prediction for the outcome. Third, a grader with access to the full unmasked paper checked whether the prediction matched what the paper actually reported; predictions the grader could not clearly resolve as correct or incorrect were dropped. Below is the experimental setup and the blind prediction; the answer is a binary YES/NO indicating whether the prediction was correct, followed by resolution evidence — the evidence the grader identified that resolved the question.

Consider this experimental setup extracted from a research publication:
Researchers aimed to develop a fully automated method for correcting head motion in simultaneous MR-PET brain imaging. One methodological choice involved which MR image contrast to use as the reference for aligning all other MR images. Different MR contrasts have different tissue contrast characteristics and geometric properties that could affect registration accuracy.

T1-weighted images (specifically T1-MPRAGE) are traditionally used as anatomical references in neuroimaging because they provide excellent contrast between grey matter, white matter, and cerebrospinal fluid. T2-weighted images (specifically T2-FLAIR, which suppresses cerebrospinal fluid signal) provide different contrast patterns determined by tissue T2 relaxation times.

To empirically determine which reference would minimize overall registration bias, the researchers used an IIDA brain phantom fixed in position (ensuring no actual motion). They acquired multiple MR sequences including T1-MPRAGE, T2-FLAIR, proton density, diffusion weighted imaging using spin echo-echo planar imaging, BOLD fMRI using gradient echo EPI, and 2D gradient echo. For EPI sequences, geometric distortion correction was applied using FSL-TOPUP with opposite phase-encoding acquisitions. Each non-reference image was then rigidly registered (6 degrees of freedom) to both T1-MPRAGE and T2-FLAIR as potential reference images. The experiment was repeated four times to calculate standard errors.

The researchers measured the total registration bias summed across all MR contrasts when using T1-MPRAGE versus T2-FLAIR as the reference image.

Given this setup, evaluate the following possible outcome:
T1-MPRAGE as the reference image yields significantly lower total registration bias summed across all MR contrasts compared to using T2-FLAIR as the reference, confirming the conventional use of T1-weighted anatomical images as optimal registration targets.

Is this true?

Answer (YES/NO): NO